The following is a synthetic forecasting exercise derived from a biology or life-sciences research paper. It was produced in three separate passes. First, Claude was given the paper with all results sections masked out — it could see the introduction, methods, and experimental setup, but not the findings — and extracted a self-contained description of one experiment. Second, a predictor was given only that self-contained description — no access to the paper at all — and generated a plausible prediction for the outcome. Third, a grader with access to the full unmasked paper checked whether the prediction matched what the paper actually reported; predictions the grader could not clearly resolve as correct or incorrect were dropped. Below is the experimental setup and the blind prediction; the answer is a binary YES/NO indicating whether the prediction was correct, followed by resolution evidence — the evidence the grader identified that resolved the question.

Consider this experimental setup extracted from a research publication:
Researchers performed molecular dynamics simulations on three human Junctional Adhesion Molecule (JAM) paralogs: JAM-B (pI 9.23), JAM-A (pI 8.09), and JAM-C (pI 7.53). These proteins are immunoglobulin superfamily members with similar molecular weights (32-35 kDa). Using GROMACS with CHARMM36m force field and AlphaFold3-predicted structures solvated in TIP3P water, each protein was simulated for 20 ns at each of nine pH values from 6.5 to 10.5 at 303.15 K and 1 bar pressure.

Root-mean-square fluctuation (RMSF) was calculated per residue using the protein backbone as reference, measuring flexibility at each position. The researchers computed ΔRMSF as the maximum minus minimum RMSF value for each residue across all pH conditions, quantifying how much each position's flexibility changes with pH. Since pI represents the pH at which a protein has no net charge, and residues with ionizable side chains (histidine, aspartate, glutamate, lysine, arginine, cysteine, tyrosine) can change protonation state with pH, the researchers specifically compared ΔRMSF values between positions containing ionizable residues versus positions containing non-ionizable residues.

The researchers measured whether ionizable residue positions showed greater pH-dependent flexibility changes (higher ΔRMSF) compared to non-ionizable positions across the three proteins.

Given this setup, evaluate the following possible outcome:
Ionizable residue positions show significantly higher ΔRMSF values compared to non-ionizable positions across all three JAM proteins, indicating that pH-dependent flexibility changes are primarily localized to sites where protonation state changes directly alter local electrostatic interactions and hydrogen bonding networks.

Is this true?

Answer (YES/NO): YES